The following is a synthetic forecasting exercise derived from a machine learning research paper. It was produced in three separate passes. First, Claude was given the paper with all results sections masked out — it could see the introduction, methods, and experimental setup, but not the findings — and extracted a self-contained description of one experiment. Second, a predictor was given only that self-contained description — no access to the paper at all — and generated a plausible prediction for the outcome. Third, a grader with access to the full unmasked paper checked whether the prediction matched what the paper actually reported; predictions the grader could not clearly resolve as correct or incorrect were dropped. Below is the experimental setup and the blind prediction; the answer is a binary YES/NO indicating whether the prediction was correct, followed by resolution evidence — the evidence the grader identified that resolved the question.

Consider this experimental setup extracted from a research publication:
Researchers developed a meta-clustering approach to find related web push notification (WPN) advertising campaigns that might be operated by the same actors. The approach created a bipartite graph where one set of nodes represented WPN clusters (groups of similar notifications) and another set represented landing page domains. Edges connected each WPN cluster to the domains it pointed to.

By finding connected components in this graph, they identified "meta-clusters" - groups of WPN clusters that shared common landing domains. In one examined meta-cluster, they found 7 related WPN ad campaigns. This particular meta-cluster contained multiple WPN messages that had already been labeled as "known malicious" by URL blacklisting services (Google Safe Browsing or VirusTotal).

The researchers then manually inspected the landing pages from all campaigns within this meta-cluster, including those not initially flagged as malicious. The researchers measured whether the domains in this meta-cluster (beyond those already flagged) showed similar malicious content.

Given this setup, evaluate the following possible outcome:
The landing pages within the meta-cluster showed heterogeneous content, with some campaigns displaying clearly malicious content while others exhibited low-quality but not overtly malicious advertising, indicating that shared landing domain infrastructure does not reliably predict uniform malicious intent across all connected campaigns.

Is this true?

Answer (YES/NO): NO